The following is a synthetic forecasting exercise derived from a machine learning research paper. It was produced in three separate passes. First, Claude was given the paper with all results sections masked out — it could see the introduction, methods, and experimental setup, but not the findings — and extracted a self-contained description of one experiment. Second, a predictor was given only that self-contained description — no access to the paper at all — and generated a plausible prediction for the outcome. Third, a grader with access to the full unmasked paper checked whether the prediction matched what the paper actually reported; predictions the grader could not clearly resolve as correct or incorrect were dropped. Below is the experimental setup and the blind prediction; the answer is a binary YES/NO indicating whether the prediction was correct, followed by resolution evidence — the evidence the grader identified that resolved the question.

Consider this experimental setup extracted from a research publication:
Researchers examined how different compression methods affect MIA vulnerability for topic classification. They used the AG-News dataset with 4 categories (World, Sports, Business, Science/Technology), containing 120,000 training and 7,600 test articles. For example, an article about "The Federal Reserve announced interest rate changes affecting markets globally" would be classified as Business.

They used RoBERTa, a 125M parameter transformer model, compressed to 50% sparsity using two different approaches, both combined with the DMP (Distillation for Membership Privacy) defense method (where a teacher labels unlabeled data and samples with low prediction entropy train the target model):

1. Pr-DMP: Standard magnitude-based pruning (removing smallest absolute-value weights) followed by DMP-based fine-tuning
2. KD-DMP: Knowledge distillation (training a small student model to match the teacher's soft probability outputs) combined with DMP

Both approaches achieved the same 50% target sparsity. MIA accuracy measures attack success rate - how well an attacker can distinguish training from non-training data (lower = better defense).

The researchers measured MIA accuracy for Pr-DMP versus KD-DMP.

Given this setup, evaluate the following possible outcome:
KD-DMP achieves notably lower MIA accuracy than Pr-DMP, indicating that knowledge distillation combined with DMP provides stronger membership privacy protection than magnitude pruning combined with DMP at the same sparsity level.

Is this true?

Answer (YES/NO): NO